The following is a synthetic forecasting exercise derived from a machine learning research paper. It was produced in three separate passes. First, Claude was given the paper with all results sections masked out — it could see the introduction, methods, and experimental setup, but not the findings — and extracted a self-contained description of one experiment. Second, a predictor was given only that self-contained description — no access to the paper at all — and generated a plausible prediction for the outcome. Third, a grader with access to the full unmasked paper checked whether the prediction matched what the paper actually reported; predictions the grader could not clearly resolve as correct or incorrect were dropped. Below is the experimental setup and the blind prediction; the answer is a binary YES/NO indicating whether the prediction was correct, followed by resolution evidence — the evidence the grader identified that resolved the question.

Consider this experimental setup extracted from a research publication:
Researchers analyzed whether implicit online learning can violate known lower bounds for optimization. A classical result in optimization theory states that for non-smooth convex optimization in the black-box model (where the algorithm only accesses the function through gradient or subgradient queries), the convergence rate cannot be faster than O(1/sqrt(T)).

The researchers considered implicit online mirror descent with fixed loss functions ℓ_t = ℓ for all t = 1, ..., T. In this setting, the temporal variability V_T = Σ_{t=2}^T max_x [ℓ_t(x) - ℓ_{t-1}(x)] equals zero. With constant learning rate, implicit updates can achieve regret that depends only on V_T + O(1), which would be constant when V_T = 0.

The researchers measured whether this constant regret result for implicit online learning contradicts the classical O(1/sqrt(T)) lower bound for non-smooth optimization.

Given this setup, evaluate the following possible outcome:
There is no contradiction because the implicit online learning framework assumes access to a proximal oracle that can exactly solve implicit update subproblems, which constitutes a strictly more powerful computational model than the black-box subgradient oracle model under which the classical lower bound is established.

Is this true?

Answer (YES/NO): YES